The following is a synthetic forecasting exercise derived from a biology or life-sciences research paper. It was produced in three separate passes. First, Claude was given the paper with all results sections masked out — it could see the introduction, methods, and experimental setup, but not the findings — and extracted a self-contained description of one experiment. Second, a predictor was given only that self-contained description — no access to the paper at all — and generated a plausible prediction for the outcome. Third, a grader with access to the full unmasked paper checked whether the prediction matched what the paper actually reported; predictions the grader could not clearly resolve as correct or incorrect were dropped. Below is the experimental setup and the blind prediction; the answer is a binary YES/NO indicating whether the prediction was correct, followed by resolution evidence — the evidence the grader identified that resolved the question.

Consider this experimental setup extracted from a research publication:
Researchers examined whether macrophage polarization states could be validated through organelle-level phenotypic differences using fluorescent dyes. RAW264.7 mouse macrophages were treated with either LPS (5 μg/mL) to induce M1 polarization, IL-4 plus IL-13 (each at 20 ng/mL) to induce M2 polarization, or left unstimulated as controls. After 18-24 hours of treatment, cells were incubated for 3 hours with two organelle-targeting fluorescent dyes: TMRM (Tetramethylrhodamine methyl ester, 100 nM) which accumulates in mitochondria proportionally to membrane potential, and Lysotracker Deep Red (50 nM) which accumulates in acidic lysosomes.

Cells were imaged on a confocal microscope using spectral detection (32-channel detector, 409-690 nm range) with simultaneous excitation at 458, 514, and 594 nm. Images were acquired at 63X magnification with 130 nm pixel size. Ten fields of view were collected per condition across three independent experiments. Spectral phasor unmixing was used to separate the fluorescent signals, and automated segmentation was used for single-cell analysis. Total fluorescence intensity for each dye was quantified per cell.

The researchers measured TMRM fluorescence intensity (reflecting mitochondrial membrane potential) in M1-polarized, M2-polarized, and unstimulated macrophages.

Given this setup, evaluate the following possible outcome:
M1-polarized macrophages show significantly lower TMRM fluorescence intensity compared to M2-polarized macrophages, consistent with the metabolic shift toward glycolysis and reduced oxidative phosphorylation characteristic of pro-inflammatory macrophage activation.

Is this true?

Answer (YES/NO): NO